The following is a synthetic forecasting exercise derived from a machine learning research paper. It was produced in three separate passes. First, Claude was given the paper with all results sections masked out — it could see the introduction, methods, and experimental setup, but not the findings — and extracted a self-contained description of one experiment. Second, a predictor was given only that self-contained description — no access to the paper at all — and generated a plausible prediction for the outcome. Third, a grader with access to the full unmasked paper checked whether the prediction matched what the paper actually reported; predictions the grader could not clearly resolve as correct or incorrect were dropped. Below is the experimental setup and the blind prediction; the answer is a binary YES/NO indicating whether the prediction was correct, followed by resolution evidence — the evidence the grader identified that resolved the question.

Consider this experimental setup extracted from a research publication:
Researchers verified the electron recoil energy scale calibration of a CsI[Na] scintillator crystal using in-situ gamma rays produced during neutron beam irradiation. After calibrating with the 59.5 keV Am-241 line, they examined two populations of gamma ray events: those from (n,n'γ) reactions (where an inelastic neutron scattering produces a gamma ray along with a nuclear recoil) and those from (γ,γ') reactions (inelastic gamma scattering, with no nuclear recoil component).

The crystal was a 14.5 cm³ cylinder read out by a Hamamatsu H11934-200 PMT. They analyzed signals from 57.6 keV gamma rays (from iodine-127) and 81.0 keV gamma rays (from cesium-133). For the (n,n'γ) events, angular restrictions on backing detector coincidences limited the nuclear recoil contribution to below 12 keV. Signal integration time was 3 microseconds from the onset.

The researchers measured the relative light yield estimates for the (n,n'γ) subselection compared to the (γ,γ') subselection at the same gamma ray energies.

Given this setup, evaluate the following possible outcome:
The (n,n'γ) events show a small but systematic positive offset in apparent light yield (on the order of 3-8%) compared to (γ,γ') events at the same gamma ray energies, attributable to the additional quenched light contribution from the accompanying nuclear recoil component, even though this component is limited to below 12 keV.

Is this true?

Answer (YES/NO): NO